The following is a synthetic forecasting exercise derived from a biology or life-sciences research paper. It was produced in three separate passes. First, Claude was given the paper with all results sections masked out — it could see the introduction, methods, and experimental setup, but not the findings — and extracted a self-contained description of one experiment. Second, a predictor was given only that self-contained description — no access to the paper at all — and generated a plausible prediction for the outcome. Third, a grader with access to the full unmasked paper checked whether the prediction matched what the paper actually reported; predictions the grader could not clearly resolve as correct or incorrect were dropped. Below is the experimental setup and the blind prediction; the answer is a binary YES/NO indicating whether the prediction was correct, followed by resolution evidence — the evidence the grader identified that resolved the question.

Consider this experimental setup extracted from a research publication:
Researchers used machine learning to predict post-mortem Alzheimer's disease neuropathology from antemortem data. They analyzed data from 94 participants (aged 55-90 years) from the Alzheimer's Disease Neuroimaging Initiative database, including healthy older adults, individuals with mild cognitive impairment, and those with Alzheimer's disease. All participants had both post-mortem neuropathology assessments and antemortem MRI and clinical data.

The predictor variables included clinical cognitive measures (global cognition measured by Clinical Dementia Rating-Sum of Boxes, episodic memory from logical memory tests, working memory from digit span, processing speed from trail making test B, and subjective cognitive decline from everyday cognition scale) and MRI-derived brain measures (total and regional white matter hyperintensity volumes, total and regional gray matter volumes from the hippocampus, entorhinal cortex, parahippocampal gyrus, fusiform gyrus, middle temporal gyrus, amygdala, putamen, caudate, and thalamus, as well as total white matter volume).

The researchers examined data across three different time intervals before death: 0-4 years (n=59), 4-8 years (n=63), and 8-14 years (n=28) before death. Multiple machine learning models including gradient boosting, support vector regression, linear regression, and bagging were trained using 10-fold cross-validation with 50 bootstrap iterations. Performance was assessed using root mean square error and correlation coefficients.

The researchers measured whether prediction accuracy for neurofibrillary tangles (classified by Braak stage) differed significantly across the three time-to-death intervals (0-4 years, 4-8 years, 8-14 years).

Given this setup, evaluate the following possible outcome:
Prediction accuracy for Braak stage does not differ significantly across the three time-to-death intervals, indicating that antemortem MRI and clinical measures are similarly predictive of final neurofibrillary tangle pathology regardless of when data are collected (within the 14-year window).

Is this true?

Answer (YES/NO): NO